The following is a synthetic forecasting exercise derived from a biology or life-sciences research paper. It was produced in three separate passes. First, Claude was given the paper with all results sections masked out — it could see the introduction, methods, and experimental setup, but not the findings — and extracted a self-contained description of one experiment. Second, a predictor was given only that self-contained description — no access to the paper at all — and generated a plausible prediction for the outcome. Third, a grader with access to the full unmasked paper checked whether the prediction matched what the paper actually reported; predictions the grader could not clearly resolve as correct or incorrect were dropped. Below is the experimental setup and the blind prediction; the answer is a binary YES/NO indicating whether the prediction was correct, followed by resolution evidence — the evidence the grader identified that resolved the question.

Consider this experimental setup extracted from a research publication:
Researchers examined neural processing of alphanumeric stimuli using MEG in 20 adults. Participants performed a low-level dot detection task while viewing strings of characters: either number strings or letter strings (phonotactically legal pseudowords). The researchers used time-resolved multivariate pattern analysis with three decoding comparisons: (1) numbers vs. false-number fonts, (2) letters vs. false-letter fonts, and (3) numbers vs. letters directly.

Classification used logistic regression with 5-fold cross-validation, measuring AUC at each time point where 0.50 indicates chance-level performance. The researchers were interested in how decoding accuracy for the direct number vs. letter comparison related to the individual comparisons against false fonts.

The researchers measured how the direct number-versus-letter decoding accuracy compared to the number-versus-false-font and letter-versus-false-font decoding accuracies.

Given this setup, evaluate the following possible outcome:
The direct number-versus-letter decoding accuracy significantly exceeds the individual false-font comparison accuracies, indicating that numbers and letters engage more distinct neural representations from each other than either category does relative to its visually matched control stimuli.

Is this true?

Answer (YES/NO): NO